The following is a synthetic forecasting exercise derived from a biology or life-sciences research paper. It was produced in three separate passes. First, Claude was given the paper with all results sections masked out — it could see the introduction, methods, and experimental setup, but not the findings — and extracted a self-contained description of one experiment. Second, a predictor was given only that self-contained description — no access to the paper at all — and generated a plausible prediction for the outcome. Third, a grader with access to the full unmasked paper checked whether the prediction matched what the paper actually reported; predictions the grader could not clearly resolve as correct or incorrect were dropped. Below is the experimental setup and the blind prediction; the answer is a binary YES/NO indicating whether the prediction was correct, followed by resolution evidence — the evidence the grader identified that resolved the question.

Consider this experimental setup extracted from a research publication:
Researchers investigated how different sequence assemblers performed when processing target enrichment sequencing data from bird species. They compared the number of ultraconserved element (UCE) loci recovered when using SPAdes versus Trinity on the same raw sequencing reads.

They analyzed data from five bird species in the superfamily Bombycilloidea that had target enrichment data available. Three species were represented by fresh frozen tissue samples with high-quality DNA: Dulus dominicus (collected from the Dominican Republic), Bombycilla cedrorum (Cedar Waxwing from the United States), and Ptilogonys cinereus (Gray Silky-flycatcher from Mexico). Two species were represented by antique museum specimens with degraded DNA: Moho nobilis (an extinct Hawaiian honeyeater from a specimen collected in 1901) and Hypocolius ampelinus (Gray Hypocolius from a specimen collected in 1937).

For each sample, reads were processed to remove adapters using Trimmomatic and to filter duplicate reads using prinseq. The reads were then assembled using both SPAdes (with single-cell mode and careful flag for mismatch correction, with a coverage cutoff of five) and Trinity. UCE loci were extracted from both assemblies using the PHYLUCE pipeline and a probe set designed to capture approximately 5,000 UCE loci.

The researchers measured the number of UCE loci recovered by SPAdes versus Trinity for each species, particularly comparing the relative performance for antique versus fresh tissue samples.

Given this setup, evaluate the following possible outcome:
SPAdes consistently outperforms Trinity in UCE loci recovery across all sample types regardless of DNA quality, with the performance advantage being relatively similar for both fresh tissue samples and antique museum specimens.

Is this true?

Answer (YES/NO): NO